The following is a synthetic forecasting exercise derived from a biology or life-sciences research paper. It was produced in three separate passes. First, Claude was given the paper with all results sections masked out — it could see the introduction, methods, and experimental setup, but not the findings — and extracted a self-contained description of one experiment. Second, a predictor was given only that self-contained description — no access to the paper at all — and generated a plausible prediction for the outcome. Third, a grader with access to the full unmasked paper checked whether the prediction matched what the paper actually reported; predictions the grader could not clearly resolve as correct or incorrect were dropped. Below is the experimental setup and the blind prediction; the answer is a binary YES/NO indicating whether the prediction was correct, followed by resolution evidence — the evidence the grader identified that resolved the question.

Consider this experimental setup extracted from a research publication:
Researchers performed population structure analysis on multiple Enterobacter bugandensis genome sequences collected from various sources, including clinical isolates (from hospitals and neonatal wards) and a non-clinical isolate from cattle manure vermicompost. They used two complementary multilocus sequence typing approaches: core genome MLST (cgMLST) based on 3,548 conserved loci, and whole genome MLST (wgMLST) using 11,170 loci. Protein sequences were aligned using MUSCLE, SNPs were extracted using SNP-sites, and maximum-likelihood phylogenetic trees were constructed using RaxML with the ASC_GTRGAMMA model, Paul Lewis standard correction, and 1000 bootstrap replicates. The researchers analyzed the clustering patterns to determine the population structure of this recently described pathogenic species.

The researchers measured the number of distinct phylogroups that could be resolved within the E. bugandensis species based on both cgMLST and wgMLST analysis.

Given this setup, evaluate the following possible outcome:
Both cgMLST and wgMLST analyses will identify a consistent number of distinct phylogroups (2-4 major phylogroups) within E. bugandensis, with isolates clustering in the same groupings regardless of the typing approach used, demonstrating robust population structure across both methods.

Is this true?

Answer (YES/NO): NO